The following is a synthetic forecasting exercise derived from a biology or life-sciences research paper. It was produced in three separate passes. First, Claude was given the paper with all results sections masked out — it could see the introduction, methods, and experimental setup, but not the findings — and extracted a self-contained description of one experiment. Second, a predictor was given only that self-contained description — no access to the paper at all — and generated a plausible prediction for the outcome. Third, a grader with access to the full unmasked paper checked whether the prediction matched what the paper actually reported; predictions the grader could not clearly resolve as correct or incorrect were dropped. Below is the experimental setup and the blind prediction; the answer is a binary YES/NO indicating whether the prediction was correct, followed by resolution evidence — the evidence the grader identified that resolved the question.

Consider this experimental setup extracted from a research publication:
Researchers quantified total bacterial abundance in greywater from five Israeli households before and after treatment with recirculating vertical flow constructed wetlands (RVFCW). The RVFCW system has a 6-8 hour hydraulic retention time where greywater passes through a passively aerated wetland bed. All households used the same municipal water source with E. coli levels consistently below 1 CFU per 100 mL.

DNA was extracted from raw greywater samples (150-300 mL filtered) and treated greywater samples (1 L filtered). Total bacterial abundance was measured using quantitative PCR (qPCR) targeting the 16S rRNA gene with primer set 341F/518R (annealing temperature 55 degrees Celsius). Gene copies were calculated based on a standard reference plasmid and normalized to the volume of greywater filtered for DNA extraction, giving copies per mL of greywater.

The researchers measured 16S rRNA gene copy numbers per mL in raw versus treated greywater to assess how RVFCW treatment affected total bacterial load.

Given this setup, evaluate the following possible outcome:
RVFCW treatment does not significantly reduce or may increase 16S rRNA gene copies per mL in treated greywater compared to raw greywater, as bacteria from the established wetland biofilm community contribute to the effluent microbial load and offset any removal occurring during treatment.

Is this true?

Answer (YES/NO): YES